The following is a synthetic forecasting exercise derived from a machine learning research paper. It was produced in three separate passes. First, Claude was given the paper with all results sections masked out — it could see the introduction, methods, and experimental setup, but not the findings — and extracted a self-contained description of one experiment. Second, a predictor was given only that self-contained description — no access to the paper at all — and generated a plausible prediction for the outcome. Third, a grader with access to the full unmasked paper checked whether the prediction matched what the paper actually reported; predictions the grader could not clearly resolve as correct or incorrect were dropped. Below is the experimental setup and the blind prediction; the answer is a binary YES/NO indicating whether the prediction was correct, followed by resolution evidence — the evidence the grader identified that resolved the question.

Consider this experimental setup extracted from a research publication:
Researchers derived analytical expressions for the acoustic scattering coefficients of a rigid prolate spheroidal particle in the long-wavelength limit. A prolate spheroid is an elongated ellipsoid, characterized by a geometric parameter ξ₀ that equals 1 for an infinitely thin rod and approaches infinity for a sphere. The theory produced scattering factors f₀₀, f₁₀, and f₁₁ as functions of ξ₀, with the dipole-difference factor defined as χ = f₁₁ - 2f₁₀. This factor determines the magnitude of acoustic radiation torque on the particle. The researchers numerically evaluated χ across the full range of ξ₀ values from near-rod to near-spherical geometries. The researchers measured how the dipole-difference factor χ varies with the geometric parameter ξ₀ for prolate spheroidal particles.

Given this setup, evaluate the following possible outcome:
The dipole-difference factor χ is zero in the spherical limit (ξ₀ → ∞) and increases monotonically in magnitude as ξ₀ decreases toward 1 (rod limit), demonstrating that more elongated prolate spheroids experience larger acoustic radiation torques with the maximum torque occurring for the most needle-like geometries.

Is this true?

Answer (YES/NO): NO